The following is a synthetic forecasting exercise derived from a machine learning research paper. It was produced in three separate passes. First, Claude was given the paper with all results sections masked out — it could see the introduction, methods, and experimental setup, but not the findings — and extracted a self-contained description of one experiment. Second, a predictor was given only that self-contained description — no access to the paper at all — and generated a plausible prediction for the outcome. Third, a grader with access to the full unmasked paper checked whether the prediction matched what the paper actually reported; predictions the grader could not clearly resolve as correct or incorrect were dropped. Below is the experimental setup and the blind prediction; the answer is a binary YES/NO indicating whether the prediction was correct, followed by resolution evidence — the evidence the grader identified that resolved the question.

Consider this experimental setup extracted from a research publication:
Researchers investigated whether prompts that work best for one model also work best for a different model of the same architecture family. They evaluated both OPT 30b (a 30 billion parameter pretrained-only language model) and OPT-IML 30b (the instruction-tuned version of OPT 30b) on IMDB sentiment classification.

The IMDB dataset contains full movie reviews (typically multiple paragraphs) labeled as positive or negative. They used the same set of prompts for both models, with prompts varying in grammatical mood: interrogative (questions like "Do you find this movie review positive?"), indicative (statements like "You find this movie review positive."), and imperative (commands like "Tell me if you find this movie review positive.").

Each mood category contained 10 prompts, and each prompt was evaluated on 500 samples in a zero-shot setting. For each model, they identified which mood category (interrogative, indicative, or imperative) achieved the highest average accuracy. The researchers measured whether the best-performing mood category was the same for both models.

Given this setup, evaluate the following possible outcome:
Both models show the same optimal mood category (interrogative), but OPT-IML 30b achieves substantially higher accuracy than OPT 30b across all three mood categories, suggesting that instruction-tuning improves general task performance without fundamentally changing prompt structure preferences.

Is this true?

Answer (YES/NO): NO